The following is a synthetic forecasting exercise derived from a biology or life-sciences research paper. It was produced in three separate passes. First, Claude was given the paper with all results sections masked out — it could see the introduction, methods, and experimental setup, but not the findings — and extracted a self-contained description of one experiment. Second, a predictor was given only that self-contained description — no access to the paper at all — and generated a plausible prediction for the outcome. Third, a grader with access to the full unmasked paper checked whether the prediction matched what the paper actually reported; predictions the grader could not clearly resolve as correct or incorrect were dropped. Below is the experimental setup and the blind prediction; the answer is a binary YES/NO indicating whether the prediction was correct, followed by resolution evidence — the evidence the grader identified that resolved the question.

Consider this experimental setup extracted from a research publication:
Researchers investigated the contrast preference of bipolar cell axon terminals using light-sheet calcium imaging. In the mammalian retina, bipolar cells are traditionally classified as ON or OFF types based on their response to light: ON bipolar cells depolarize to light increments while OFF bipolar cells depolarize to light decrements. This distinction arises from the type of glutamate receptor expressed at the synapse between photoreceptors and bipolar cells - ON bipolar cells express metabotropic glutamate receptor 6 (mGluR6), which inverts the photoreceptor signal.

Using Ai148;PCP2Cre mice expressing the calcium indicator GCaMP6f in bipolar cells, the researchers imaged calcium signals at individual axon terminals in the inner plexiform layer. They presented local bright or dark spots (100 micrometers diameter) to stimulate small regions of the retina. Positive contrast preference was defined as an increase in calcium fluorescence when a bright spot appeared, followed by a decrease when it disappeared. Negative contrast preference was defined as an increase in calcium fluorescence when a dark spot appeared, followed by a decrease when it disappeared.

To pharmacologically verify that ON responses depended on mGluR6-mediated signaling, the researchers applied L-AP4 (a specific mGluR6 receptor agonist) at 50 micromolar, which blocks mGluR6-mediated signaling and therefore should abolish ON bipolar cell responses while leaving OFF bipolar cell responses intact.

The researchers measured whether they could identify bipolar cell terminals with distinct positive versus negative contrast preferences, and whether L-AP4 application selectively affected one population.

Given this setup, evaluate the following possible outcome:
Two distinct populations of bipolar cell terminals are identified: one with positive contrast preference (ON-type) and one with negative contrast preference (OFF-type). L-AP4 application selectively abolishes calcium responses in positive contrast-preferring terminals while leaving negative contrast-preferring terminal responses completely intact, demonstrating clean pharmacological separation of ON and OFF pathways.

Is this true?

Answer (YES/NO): NO